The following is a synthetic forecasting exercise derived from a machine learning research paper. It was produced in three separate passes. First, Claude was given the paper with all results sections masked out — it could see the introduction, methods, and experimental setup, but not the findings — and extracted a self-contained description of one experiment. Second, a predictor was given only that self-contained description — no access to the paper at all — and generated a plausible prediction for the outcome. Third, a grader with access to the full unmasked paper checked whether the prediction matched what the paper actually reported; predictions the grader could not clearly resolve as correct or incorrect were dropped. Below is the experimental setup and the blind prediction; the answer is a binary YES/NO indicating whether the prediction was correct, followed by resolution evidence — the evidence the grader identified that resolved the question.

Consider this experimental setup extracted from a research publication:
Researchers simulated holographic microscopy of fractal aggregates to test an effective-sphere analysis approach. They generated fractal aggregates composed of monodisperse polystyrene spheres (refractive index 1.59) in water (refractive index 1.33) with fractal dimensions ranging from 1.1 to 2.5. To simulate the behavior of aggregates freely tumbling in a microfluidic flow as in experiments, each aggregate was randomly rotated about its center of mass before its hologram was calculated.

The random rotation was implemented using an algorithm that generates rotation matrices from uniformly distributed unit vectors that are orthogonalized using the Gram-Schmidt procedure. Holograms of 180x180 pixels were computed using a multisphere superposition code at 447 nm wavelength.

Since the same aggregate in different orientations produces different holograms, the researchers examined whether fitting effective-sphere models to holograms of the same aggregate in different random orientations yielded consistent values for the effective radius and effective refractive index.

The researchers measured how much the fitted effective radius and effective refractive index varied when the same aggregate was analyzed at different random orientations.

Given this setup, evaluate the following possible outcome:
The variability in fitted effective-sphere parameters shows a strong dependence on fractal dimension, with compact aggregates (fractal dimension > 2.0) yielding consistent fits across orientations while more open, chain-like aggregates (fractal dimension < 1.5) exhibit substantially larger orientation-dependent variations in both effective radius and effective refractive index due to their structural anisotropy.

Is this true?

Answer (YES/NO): YES